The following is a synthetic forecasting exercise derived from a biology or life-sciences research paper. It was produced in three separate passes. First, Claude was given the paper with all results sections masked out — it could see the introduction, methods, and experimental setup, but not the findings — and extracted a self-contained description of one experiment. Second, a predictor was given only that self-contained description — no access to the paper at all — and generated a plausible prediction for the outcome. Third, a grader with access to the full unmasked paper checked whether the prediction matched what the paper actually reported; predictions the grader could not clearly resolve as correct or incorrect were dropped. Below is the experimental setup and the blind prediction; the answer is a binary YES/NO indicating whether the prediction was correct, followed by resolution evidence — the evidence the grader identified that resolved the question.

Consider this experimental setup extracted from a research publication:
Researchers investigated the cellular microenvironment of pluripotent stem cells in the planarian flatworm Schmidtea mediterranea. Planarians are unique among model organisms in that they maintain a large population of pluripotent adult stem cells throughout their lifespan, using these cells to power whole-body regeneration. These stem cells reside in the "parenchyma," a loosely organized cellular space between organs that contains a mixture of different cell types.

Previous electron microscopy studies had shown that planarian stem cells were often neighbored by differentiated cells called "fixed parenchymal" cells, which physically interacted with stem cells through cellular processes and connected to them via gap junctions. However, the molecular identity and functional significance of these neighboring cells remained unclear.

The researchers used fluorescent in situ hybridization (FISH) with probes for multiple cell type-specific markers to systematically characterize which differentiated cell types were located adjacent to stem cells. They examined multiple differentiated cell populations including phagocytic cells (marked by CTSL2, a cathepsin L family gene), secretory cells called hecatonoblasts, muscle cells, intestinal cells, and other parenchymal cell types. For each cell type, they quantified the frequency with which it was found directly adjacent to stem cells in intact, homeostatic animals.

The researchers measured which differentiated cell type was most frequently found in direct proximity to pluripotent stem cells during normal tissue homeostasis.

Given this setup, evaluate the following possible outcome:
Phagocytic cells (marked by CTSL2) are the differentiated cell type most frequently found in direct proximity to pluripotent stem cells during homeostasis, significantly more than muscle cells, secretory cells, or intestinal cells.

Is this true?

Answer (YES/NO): YES